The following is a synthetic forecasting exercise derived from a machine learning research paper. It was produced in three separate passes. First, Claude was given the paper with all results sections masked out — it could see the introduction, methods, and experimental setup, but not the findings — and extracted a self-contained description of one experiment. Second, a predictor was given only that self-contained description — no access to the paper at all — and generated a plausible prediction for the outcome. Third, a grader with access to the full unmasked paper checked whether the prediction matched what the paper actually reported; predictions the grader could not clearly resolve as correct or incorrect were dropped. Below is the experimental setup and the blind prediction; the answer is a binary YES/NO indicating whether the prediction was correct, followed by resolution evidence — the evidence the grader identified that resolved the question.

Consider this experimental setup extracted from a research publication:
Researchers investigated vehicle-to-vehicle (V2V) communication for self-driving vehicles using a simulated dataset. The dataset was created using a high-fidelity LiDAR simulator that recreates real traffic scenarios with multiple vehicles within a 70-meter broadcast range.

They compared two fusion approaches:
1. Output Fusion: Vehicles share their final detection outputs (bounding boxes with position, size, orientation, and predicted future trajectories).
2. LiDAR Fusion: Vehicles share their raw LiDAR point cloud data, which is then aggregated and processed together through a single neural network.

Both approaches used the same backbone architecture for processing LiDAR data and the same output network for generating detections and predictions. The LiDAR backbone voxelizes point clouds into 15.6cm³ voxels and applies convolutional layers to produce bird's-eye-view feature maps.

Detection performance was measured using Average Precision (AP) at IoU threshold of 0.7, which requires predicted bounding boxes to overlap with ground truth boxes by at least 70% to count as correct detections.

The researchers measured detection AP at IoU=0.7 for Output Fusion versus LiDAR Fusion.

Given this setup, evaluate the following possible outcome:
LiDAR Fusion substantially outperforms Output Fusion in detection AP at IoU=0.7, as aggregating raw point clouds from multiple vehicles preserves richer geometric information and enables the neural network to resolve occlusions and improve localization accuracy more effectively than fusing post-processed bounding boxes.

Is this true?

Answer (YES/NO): NO